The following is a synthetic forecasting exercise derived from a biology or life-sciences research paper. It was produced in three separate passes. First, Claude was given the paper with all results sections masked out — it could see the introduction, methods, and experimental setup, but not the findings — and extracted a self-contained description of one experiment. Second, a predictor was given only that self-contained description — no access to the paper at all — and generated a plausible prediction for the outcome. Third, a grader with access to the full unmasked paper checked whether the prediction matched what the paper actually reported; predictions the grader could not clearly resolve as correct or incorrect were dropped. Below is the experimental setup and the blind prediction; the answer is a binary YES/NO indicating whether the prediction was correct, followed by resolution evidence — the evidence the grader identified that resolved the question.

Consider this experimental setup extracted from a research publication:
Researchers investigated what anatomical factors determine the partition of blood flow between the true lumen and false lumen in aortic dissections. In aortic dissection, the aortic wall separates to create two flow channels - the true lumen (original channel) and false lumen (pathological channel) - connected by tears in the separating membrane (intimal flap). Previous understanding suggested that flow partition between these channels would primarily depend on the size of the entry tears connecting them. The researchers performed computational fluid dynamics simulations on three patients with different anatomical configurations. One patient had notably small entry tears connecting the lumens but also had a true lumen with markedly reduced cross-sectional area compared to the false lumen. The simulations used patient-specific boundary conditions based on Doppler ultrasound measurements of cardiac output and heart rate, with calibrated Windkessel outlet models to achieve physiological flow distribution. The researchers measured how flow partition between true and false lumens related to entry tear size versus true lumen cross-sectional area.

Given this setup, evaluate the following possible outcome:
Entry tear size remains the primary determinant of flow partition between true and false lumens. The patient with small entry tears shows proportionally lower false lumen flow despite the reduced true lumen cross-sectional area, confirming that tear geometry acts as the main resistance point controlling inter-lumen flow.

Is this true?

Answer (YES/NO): NO